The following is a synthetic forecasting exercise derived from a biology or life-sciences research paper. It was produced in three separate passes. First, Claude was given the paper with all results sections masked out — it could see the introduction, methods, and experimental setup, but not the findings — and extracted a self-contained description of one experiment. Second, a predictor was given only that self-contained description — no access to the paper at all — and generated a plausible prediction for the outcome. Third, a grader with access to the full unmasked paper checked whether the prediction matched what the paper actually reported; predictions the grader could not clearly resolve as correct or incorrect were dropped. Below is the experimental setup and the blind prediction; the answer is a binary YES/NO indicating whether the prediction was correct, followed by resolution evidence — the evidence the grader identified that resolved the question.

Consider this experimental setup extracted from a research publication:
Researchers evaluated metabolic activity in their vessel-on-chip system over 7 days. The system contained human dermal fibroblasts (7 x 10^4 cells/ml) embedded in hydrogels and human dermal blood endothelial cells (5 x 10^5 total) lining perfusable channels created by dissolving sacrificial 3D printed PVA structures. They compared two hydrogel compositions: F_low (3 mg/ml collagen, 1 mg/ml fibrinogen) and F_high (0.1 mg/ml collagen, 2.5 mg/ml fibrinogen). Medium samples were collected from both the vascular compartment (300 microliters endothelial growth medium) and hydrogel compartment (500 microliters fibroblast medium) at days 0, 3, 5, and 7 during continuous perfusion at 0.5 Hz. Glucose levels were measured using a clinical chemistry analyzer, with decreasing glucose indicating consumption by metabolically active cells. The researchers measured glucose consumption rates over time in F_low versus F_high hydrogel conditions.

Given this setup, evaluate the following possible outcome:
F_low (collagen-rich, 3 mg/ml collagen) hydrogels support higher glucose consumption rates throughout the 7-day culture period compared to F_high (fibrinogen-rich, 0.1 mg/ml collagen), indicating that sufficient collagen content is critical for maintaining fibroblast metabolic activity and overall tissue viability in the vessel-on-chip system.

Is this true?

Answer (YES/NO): NO